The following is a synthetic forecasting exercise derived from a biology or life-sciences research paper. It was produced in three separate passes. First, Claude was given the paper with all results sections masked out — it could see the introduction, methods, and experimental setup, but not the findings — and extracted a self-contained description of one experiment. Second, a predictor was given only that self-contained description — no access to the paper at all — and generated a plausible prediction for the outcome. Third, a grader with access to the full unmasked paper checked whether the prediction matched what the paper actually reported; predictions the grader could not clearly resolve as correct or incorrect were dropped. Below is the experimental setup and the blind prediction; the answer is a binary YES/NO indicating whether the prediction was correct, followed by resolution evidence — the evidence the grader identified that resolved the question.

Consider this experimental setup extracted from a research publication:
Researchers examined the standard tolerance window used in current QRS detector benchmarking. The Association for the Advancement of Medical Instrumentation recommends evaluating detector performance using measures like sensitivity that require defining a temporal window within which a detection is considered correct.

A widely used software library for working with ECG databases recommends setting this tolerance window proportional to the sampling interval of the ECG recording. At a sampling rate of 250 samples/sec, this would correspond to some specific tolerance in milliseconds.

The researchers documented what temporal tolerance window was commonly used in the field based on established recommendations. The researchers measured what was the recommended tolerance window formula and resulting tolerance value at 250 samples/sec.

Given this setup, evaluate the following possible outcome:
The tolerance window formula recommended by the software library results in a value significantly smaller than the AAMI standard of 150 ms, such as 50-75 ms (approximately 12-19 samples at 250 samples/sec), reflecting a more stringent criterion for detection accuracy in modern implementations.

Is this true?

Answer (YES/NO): NO